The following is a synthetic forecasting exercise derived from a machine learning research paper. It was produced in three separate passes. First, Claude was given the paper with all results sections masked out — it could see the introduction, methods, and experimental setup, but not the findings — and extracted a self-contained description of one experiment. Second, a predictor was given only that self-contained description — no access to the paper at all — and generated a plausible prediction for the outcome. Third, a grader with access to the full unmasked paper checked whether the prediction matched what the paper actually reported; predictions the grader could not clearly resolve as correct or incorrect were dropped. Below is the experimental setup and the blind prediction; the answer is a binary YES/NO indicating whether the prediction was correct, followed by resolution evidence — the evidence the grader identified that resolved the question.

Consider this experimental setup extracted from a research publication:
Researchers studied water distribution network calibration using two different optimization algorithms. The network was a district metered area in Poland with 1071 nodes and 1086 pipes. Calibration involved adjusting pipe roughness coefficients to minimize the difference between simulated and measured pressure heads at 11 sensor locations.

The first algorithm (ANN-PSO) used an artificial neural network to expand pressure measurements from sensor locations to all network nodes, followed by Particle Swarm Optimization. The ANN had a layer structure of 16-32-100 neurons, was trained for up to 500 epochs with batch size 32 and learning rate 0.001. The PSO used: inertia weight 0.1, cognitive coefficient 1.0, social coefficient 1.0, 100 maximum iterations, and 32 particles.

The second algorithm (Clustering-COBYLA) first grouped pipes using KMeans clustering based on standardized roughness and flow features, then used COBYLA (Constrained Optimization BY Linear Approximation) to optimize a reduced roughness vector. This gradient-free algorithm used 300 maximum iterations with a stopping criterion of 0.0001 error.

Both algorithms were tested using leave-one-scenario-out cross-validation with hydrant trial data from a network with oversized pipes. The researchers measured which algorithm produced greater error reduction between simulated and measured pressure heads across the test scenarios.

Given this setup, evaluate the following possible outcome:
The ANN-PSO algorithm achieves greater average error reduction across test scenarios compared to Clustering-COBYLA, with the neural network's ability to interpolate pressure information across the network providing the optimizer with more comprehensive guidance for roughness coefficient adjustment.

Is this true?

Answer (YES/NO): NO